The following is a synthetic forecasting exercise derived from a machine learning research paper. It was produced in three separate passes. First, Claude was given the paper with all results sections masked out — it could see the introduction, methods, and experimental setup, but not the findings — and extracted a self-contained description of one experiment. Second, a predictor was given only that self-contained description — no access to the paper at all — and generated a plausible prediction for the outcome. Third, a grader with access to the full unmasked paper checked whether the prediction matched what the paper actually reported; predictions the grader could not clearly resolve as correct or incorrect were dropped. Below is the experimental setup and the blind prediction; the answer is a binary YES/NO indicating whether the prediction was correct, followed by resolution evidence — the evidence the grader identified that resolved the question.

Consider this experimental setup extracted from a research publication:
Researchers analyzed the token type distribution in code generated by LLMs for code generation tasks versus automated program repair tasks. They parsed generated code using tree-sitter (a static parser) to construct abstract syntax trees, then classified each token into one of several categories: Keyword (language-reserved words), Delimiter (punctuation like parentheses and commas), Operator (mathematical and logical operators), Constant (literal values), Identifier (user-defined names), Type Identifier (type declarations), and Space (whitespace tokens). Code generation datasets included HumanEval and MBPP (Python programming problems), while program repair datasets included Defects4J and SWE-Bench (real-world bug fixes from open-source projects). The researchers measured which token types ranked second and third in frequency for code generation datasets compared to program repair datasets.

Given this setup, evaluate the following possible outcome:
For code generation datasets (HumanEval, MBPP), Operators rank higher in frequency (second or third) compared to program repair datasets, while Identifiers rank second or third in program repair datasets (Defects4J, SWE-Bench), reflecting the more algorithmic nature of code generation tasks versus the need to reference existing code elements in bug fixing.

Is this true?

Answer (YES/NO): NO